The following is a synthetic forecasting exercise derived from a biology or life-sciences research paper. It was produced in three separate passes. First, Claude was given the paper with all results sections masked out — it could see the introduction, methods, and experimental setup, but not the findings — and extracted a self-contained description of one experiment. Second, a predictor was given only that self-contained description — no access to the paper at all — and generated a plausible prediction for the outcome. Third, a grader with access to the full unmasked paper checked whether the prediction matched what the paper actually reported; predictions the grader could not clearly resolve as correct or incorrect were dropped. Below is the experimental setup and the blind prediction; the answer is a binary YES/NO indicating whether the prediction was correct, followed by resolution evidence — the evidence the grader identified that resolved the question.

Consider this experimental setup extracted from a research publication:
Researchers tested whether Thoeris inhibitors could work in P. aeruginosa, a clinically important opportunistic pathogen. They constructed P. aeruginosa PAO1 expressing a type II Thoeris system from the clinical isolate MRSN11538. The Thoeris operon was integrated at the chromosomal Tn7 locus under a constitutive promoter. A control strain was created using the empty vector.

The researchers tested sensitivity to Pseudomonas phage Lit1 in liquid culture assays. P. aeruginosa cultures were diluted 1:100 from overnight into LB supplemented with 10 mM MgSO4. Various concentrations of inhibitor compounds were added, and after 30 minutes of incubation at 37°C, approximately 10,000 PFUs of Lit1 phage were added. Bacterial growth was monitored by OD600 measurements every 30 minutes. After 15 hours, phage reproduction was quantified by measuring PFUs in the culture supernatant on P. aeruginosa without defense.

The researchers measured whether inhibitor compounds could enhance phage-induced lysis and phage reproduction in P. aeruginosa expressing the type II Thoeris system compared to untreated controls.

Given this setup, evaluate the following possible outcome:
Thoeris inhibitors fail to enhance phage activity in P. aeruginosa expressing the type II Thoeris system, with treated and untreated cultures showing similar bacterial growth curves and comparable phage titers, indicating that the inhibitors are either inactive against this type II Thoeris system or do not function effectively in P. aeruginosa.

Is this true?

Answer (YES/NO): NO